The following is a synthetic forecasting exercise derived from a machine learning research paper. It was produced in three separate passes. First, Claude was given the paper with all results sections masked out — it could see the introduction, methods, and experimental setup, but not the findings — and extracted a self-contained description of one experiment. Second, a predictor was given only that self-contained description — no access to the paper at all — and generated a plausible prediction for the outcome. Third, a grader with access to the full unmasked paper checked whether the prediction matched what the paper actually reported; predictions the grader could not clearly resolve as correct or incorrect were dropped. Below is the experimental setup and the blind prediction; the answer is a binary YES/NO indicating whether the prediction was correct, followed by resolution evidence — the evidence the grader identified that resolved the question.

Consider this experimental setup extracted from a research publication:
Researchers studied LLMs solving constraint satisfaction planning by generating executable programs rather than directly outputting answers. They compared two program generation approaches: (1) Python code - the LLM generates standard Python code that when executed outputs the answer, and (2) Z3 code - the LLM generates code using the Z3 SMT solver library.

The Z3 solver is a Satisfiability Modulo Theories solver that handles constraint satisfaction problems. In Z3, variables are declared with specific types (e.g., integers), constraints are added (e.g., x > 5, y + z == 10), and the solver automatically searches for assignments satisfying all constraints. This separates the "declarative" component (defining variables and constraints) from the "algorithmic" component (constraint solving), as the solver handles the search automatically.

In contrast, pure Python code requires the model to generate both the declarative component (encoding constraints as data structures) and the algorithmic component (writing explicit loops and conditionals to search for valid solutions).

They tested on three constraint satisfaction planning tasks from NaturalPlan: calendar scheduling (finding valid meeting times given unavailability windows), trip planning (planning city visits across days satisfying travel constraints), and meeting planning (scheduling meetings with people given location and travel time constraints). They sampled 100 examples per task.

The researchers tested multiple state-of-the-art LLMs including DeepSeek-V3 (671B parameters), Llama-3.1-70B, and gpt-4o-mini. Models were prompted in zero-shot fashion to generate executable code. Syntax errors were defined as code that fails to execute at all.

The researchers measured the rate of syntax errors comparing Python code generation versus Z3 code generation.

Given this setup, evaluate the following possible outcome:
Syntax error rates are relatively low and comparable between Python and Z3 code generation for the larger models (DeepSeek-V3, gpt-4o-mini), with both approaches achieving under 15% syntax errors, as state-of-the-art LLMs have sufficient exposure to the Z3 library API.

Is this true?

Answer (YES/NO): NO